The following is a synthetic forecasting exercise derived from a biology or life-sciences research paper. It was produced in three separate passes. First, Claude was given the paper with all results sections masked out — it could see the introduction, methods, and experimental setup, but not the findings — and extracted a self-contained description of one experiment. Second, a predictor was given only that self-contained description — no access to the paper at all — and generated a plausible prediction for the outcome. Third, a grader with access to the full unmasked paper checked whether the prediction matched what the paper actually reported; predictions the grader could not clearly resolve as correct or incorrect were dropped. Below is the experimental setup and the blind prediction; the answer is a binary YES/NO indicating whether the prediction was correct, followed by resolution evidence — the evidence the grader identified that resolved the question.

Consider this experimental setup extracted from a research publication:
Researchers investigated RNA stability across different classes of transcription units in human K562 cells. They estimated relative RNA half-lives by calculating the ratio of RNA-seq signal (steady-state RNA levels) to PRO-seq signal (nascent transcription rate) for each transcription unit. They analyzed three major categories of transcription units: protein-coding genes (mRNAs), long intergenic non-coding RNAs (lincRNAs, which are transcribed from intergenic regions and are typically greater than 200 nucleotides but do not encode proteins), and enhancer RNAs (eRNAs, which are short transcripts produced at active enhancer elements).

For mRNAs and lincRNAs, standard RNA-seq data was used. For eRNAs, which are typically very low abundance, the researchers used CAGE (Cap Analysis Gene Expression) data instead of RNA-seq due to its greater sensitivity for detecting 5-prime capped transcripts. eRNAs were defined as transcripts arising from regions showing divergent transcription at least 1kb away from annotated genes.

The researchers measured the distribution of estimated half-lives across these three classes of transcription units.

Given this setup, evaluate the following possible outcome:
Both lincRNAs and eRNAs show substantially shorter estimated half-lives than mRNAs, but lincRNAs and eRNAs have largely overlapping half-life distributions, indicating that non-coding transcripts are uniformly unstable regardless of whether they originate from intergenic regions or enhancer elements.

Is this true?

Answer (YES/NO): NO